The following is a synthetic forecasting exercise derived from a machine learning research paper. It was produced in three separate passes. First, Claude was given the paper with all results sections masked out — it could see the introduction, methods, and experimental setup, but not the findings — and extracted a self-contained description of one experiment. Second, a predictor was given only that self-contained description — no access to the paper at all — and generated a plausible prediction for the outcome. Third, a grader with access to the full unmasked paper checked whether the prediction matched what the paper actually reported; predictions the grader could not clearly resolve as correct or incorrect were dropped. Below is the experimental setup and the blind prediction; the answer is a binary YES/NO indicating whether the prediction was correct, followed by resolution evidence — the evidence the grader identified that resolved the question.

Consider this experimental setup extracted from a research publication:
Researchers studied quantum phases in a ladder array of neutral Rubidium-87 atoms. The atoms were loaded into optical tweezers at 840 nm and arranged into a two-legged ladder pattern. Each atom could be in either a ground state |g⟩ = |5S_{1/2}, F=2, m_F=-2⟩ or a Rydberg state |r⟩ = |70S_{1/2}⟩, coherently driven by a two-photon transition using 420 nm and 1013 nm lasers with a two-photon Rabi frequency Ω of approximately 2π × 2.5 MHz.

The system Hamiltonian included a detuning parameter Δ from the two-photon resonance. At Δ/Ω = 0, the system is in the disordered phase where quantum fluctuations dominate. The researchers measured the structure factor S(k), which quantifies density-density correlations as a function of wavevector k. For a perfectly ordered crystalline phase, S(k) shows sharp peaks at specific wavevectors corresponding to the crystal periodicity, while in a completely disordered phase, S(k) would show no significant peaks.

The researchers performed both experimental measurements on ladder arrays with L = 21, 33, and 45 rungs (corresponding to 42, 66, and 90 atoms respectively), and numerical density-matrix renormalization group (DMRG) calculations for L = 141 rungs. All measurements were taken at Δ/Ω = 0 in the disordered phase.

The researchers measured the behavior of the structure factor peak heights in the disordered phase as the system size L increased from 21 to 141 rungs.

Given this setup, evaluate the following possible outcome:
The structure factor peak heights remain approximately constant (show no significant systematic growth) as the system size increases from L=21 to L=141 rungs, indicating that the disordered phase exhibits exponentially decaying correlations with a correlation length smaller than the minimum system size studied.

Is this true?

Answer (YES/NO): NO